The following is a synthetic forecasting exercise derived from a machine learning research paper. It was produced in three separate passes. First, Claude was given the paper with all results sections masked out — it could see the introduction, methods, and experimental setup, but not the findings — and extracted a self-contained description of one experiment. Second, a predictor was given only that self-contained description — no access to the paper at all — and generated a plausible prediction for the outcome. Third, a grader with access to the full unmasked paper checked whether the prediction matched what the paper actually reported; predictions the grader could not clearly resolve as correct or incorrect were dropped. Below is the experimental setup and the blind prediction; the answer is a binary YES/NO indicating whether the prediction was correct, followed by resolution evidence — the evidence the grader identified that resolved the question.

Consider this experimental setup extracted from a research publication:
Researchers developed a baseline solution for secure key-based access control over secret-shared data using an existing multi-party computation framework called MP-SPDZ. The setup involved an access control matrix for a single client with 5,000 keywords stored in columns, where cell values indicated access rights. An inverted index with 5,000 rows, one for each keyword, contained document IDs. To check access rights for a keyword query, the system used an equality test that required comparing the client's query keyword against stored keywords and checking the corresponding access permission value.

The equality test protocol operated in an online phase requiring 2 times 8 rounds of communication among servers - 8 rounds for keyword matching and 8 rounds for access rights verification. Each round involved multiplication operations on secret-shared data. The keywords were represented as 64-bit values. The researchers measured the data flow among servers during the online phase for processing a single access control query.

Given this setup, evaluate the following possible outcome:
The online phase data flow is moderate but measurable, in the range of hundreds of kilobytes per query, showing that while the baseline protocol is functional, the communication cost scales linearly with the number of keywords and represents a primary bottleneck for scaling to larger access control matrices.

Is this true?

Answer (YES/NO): NO